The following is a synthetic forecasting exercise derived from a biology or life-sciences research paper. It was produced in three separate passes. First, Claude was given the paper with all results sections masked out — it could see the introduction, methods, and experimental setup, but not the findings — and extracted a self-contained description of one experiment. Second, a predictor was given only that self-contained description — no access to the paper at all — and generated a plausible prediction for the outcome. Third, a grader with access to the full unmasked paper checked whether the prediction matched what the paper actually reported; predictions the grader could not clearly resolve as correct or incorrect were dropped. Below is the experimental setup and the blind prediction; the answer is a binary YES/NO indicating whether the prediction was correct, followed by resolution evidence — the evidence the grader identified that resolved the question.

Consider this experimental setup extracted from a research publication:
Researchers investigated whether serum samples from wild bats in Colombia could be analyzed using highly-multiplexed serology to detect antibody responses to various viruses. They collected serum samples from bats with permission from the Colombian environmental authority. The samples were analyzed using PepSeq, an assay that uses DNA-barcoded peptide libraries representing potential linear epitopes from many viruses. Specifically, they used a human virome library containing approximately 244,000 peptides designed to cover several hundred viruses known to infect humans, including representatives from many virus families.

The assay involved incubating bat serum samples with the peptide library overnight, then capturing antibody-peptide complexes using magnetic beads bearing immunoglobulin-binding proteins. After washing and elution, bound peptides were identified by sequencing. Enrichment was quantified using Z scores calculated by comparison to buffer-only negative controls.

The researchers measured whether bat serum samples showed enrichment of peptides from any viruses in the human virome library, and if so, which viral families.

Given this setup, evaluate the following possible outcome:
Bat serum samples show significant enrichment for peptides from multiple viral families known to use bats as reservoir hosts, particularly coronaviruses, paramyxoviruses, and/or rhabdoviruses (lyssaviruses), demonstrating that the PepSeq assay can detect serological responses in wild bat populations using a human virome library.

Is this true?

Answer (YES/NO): NO